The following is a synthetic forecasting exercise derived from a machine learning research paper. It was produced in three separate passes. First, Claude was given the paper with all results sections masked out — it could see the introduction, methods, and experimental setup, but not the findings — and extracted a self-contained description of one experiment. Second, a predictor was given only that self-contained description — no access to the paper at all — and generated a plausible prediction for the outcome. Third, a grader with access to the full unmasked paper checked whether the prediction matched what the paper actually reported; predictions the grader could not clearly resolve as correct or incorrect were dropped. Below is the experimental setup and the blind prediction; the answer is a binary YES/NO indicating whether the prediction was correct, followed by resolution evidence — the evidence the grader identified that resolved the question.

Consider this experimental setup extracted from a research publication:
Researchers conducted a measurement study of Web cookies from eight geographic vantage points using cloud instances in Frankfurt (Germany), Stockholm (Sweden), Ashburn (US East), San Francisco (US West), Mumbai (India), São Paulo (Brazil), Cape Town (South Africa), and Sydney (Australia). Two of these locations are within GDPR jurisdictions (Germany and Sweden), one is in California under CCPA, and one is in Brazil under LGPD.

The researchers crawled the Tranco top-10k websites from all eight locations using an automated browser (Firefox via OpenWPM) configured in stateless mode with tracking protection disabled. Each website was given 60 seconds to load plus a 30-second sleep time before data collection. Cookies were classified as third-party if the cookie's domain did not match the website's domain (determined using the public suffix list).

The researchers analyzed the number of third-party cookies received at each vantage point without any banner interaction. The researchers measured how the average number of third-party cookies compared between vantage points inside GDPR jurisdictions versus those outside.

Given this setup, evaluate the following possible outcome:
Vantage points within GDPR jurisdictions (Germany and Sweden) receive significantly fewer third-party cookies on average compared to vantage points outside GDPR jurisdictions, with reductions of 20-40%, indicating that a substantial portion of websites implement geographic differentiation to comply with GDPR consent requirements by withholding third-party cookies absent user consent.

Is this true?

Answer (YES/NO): NO